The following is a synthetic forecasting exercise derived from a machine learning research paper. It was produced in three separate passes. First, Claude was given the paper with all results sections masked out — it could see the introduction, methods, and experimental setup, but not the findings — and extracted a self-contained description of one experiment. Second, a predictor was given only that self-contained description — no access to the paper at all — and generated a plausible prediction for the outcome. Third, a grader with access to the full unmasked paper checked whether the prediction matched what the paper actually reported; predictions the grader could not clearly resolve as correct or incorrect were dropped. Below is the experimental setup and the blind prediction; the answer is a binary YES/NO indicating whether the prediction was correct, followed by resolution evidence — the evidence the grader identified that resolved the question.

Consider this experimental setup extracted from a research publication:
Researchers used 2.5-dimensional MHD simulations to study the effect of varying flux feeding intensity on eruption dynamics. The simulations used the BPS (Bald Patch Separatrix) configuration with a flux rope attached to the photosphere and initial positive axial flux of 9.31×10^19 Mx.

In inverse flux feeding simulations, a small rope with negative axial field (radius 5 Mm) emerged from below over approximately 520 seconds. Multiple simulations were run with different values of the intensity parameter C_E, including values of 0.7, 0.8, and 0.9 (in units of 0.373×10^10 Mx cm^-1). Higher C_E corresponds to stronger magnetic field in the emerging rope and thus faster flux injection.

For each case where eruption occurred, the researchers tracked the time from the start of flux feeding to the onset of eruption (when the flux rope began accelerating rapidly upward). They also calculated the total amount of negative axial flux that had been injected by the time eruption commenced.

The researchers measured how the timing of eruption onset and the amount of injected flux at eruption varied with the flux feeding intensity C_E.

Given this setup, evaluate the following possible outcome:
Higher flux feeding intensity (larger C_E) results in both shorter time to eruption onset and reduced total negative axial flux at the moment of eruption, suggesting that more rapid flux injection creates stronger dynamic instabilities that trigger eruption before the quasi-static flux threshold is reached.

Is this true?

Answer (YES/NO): NO